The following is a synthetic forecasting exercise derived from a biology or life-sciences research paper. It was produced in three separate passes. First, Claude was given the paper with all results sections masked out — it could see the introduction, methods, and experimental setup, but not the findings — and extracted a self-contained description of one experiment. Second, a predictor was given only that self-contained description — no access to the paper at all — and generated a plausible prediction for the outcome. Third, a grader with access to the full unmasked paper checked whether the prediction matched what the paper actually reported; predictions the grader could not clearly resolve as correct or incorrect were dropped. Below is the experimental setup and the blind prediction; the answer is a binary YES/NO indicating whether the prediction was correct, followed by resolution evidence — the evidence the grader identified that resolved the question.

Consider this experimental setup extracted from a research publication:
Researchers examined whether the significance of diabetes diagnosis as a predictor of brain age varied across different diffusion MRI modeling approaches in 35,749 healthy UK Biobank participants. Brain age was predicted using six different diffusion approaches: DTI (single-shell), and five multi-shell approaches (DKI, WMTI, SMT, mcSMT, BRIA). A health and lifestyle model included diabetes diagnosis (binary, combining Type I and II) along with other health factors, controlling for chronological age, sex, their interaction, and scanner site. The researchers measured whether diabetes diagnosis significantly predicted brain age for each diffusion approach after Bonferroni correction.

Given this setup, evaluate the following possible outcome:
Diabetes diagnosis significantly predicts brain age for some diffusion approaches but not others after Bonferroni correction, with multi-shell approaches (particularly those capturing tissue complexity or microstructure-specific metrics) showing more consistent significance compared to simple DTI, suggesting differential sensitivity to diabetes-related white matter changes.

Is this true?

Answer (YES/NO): NO